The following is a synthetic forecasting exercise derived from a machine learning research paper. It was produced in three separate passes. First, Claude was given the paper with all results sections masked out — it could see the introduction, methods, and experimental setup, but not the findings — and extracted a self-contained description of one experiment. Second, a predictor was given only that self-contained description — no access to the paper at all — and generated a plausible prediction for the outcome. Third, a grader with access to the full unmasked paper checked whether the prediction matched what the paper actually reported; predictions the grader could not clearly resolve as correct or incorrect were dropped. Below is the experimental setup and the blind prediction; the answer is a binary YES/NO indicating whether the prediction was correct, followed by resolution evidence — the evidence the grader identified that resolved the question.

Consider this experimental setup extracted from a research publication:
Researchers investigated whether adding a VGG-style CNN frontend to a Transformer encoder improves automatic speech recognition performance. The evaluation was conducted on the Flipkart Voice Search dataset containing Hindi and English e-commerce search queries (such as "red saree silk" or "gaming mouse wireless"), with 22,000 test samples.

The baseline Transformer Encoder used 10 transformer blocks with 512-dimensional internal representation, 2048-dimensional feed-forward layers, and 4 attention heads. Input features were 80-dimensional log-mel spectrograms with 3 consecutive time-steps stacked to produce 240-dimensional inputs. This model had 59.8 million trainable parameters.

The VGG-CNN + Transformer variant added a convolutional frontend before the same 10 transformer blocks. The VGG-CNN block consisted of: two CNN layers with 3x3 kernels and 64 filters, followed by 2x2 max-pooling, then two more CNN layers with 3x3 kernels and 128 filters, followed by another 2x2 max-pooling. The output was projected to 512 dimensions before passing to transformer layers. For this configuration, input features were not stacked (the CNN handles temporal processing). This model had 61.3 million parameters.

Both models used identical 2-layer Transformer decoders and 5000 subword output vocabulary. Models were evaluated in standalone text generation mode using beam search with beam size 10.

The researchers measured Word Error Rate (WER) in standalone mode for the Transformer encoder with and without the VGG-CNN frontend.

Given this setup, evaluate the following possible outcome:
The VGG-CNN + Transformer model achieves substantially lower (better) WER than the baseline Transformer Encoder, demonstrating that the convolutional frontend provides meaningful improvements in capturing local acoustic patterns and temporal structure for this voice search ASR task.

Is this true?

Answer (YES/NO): NO